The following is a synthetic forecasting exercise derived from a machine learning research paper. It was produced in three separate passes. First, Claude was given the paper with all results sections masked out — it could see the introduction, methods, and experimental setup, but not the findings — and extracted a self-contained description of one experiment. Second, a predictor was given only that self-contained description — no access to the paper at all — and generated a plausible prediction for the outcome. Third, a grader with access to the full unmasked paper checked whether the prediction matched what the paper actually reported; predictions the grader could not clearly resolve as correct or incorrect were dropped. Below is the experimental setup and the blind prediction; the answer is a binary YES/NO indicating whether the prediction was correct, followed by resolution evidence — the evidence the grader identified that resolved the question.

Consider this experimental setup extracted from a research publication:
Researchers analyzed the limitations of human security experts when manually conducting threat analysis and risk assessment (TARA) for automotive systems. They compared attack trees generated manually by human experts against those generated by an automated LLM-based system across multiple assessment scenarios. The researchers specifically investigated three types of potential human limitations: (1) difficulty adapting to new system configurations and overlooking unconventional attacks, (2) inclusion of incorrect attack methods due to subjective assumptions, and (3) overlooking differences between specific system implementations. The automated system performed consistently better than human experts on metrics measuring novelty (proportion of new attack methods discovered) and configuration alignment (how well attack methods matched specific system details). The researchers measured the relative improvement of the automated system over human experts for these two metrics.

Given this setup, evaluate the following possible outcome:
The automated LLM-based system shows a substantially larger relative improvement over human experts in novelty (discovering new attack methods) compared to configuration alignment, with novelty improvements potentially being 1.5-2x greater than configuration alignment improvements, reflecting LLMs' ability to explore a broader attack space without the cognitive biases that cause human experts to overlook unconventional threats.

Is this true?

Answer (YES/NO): NO